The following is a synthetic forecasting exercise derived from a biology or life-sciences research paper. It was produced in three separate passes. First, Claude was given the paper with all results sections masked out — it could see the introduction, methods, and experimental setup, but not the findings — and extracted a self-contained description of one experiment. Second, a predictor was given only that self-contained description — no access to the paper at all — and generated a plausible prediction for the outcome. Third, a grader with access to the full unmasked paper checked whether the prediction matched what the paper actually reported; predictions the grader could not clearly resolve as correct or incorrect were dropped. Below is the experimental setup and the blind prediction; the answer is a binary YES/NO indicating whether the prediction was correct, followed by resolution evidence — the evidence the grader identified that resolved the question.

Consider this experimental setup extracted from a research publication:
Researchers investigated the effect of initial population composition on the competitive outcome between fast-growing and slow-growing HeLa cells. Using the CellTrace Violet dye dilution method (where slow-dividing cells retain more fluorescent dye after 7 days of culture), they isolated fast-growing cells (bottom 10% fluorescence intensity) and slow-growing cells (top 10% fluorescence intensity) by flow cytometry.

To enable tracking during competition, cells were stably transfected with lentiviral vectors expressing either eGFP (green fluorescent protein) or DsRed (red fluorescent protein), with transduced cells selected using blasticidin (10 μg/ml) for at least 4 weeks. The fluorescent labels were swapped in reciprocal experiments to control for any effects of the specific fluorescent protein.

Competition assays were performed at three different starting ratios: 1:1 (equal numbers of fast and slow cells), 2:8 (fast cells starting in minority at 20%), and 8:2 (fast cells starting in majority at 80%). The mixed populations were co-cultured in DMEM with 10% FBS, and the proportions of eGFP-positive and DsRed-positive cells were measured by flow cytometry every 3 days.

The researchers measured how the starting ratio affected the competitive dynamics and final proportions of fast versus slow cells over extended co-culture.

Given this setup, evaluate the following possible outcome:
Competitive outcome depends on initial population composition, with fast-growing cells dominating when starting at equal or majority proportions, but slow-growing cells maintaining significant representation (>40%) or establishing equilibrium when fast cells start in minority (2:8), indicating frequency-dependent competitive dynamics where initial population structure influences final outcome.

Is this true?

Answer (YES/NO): NO